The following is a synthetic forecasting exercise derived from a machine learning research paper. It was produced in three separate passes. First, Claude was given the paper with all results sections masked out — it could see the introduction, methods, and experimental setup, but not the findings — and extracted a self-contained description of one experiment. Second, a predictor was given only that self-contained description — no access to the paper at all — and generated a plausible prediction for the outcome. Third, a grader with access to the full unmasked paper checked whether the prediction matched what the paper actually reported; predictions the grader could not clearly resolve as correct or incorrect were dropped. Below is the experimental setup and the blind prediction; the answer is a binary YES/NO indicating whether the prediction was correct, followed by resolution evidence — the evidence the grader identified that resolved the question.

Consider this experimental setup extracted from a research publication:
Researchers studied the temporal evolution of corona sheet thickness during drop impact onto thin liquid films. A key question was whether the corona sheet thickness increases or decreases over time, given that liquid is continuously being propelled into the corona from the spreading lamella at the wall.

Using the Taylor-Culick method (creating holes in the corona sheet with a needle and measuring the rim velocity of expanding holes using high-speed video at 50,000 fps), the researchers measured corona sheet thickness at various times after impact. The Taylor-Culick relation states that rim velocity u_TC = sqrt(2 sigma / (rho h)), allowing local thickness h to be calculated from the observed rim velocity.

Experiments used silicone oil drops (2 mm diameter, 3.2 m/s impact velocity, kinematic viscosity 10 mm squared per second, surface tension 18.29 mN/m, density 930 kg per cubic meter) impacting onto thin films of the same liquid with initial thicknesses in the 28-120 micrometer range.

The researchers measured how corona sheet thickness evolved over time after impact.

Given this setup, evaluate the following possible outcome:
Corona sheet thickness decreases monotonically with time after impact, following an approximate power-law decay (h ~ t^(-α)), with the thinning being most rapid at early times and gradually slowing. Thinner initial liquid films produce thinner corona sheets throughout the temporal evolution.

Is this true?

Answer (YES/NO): YES